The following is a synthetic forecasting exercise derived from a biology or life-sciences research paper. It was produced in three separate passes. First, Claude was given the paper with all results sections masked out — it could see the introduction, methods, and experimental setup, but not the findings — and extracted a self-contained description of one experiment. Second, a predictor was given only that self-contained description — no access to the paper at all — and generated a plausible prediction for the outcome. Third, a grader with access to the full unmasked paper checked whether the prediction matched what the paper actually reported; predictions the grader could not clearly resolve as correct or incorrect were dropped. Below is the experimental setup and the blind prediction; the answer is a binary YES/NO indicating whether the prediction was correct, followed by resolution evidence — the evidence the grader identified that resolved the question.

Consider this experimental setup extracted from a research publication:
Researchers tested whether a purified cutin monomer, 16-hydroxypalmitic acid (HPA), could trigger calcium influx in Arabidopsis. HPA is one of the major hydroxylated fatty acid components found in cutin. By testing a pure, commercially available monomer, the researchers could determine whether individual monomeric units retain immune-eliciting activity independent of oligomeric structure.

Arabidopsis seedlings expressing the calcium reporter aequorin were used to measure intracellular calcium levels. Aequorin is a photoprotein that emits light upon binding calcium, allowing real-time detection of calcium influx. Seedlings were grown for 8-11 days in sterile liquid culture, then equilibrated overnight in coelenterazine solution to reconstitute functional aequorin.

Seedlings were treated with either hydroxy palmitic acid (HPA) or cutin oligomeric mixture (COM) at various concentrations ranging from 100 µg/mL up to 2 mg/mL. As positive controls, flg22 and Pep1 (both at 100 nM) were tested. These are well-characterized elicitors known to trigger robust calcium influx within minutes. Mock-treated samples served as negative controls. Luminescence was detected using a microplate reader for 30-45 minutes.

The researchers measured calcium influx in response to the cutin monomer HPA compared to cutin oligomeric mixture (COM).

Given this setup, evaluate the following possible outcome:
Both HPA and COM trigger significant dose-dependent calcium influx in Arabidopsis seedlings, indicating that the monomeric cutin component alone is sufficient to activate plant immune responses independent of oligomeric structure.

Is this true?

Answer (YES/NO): NO